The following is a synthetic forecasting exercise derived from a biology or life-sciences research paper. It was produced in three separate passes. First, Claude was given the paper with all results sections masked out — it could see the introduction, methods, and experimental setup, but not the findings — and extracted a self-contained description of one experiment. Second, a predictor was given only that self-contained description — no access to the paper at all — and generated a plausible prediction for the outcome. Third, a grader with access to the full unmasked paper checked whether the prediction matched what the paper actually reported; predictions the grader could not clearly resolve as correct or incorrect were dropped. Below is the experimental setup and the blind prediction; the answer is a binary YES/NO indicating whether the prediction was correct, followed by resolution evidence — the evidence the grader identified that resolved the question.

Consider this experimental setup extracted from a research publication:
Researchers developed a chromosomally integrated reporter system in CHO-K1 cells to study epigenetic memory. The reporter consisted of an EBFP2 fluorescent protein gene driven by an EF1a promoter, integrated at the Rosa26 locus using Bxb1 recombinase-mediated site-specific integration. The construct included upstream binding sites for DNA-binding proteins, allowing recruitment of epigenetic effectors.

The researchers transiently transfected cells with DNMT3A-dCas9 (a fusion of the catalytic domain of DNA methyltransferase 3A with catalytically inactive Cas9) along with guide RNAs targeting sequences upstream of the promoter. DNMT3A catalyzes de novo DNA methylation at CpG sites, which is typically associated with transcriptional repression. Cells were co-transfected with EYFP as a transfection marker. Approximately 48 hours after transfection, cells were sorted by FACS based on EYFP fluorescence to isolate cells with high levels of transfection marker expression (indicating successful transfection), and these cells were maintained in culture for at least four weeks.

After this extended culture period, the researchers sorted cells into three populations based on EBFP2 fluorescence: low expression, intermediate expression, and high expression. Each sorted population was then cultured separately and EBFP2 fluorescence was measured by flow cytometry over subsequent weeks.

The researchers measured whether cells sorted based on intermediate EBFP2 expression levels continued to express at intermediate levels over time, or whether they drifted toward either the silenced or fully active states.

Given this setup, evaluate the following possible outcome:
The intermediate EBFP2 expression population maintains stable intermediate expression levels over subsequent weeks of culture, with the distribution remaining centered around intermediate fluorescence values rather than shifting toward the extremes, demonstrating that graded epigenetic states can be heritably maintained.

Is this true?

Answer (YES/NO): YES